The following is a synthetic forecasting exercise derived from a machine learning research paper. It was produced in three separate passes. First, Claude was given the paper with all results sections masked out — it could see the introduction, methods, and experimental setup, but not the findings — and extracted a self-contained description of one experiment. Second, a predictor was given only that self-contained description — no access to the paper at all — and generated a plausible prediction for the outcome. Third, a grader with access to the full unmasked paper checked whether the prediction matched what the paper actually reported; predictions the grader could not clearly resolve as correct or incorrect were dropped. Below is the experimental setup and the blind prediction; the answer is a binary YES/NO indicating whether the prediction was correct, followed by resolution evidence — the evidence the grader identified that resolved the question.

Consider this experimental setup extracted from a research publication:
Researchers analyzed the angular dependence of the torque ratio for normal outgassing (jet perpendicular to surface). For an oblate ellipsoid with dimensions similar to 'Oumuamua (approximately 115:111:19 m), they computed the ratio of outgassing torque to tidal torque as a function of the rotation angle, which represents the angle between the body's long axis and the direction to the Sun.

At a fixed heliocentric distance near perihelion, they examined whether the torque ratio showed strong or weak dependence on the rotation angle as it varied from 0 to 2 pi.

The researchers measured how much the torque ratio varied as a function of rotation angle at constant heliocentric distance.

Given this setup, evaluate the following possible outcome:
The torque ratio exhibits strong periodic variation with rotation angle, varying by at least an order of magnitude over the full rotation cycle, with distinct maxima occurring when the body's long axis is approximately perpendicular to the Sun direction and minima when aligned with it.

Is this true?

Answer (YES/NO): NO